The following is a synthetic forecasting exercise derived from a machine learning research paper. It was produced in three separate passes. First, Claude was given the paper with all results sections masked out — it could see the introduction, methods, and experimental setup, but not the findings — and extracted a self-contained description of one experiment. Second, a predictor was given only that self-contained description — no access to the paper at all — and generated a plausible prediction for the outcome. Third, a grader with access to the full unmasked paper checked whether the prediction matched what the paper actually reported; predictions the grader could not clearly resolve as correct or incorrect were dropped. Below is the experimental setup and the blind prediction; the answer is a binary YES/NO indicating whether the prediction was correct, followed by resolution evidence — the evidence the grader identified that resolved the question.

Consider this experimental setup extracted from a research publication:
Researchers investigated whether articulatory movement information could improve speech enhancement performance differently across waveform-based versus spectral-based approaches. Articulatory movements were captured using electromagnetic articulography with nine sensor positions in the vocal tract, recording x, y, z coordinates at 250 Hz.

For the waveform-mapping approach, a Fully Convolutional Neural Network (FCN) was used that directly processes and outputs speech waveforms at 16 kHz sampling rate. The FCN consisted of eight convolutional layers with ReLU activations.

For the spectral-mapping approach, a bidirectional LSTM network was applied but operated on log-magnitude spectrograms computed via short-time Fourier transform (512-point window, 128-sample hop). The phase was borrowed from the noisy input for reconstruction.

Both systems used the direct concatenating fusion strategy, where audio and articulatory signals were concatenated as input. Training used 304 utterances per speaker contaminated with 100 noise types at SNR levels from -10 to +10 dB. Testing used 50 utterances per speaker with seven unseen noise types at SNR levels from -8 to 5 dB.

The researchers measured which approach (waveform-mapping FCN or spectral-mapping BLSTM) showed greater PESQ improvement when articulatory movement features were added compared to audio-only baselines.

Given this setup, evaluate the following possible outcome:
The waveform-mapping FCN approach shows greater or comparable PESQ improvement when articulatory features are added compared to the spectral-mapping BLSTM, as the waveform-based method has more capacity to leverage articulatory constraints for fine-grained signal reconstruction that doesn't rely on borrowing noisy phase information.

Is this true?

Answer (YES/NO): NO